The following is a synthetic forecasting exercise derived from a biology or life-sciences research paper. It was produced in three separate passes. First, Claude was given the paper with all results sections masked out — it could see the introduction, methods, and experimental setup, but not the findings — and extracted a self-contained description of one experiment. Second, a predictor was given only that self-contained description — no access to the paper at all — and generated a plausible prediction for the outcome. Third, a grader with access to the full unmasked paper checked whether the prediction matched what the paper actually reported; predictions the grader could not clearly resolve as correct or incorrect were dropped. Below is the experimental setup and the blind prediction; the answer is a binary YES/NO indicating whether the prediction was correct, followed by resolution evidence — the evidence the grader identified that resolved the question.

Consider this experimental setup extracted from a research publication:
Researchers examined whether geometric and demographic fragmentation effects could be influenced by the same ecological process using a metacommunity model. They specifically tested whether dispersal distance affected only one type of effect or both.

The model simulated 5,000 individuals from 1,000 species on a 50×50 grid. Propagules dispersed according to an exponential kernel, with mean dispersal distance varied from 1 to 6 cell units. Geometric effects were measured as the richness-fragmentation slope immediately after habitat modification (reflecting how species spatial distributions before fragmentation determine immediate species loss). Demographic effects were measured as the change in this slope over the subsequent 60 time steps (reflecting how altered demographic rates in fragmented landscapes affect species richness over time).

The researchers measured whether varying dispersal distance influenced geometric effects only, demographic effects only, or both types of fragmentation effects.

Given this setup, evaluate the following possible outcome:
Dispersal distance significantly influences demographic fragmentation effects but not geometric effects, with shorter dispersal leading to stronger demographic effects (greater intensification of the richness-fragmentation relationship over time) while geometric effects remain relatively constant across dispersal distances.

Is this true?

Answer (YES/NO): NO